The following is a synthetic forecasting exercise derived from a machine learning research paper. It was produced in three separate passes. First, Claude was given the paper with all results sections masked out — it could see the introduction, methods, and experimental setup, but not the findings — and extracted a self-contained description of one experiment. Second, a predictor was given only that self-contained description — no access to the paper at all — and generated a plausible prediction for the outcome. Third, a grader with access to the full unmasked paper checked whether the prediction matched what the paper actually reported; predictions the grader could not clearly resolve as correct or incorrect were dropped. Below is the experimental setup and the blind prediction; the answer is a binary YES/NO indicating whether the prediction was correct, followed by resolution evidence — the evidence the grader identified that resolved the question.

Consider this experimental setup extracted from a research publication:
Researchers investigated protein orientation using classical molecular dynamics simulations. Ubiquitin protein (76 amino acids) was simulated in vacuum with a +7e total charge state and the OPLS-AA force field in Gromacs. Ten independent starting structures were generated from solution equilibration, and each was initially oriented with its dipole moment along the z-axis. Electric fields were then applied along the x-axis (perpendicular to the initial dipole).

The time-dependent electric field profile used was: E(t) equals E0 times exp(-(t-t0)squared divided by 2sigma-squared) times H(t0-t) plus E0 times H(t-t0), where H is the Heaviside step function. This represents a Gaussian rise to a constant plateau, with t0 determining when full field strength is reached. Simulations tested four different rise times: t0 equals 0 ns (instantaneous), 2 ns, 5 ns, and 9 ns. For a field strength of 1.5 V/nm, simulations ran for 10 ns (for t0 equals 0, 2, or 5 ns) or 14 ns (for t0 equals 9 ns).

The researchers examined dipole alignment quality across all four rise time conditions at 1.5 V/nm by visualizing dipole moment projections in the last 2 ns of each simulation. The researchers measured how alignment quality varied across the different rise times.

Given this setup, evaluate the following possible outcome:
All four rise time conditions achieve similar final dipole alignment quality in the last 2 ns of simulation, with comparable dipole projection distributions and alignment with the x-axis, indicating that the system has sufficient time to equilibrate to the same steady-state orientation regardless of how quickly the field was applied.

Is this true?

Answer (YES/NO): YES